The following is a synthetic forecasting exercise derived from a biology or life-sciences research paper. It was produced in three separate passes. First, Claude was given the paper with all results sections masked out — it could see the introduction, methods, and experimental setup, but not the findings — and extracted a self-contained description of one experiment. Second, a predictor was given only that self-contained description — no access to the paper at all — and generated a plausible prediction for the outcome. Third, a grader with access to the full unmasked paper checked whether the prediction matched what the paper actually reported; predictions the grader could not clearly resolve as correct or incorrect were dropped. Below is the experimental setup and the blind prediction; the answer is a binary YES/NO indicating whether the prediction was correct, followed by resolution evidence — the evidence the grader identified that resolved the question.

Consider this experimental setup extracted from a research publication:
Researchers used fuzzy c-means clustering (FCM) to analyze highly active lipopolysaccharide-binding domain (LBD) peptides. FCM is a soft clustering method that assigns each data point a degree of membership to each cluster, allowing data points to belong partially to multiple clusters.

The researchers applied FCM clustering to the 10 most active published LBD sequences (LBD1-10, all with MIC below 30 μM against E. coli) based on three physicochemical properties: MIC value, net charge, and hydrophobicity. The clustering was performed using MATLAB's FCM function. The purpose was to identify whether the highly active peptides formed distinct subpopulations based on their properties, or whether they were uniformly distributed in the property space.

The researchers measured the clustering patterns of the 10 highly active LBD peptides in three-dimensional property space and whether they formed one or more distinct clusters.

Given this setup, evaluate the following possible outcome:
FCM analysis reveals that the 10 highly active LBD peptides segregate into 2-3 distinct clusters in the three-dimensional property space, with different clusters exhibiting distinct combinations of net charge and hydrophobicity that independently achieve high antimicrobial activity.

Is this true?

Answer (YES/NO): YES